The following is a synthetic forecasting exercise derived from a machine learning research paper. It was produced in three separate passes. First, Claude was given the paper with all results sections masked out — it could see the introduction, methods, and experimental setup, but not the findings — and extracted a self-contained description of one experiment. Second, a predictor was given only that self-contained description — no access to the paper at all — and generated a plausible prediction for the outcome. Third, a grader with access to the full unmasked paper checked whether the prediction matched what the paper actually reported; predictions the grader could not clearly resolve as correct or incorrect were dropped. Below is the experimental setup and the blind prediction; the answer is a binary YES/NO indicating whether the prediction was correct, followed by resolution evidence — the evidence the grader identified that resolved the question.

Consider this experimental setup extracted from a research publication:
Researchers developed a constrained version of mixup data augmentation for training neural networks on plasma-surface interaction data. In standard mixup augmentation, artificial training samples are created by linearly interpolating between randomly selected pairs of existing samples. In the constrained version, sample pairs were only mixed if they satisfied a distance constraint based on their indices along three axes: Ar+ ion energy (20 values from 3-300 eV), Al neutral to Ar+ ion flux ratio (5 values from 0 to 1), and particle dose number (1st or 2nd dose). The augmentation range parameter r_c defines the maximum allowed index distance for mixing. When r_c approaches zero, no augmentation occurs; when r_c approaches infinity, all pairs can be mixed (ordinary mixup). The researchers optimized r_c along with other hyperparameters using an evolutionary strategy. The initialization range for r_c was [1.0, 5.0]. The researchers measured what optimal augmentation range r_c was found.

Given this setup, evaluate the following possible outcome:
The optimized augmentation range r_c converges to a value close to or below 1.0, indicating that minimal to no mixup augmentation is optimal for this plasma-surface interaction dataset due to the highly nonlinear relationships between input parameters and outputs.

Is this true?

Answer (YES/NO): NO